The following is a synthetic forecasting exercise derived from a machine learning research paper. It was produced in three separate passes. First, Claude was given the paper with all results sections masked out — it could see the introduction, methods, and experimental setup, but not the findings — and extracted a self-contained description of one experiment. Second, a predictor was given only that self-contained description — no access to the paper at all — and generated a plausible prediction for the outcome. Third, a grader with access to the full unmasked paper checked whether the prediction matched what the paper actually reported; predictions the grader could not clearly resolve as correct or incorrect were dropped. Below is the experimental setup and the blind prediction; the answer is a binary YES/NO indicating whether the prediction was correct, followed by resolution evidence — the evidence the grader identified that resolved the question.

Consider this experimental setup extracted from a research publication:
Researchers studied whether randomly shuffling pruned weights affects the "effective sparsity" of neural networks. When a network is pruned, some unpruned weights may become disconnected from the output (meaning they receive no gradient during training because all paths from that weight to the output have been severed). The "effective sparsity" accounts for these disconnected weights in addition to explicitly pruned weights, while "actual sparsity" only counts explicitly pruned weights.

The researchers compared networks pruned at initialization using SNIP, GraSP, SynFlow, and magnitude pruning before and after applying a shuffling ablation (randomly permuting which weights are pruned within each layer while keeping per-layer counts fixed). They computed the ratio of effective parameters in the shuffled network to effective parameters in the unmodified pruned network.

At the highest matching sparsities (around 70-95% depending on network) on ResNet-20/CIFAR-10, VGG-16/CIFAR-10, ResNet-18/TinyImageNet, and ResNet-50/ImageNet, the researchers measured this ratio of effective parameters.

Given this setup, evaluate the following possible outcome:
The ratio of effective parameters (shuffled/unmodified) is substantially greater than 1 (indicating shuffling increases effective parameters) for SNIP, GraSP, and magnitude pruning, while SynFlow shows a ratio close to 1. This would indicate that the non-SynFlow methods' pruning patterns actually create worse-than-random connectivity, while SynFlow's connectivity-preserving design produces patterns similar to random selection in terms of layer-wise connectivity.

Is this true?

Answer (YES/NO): NO